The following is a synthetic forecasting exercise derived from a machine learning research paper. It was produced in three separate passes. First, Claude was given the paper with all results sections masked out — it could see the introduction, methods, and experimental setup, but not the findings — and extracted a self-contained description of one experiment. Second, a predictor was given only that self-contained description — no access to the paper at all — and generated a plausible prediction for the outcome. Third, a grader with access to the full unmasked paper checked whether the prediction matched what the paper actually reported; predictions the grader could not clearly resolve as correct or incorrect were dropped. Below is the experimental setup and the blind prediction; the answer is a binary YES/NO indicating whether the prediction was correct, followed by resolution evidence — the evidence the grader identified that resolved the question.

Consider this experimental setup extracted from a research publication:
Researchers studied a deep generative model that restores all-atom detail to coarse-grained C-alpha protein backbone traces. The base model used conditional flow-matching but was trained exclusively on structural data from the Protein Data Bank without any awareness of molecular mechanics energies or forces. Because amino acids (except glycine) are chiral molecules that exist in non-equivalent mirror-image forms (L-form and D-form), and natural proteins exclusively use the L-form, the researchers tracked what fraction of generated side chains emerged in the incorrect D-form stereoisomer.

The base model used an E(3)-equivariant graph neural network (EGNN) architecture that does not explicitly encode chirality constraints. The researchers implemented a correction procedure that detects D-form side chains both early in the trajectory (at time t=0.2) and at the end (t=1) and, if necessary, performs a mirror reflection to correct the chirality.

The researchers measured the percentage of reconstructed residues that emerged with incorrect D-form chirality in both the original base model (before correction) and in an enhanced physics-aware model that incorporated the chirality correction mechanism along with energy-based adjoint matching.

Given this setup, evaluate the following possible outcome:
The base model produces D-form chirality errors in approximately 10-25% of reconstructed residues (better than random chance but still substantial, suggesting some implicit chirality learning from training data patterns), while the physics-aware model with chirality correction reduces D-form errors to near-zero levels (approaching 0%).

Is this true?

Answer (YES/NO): NO